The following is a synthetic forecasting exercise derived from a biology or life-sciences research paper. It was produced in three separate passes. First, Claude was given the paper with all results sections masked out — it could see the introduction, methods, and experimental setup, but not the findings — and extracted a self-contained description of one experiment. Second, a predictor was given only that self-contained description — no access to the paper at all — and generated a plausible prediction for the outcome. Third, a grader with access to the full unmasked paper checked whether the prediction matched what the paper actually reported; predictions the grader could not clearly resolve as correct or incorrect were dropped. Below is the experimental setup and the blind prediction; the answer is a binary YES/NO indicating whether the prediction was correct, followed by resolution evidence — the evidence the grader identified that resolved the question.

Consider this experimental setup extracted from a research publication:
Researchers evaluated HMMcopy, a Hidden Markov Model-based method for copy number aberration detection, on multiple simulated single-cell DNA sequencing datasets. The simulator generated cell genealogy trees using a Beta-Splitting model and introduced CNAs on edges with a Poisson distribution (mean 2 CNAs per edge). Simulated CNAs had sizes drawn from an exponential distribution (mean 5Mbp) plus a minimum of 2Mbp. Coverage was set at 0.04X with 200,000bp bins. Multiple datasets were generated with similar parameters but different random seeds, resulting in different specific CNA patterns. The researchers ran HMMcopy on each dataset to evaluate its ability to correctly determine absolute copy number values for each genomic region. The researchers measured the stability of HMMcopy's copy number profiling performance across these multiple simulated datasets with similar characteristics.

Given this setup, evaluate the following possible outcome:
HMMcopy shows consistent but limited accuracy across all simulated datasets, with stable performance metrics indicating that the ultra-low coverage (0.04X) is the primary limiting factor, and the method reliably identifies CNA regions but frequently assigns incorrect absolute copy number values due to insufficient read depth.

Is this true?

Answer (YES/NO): NO